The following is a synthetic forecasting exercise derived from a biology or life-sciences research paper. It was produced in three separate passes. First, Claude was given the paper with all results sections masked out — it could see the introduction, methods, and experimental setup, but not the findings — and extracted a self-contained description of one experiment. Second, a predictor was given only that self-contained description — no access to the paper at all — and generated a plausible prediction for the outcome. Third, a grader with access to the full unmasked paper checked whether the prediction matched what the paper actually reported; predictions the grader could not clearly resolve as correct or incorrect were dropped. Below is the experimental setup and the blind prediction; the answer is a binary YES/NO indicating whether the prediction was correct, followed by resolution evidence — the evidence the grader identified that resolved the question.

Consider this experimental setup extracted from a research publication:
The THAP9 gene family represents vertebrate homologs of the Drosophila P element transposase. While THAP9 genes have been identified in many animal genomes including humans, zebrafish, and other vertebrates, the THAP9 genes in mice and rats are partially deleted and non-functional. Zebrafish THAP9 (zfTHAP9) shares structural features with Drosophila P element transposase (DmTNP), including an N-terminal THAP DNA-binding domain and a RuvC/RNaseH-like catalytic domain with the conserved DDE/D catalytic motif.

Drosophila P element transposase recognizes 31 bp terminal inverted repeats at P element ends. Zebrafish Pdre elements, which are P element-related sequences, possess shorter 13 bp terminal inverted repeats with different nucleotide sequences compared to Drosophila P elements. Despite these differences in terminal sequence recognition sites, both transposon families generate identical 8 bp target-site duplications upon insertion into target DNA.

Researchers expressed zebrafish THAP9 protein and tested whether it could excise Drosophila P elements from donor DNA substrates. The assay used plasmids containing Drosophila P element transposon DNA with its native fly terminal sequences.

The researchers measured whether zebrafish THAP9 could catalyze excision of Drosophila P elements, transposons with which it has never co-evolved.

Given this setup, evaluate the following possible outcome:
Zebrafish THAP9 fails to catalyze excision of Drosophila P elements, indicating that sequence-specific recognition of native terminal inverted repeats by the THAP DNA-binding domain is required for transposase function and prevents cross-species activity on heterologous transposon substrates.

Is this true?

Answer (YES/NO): NO